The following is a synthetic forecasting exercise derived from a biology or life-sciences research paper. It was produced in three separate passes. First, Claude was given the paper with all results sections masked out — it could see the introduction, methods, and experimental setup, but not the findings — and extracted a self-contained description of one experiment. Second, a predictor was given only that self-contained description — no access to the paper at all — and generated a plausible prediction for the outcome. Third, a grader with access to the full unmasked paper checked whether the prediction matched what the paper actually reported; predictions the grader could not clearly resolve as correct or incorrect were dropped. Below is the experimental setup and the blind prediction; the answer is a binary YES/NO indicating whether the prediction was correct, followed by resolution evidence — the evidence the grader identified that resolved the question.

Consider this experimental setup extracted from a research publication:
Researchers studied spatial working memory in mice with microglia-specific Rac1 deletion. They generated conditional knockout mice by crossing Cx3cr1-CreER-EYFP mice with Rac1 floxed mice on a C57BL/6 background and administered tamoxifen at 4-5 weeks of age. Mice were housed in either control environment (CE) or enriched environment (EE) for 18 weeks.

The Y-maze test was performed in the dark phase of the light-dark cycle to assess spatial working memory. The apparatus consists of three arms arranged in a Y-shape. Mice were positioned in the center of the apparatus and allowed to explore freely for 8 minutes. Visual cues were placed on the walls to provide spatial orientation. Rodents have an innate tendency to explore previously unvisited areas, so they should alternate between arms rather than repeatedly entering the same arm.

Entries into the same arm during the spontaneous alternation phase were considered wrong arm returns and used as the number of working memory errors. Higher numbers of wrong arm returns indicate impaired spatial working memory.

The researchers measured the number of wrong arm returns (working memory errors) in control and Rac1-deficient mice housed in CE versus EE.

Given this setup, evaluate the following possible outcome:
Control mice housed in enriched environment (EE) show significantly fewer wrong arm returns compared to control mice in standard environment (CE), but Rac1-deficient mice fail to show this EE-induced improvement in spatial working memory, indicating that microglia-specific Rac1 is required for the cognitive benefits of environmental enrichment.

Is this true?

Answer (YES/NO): YES